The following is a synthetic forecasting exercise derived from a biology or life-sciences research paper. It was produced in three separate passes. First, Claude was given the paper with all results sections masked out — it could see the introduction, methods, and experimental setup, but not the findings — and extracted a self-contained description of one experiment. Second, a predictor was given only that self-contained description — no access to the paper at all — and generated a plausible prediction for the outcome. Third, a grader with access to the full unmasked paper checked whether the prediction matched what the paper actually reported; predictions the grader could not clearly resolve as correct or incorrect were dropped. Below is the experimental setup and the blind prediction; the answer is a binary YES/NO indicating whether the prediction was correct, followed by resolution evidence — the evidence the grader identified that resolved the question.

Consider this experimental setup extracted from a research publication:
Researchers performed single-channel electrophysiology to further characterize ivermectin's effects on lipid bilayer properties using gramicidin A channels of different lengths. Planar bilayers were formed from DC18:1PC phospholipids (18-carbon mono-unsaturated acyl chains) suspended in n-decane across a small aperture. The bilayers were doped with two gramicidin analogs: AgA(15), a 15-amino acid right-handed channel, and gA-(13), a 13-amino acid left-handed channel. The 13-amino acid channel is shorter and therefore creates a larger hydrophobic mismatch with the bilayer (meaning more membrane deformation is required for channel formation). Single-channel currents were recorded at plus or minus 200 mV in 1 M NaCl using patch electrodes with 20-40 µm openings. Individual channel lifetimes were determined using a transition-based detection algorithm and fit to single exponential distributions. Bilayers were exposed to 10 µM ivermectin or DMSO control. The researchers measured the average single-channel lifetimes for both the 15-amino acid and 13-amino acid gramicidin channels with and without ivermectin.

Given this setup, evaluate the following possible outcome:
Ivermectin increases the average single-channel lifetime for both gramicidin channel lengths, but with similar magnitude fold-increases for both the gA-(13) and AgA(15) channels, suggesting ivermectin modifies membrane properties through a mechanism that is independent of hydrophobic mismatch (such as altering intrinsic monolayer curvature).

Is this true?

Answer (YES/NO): NO